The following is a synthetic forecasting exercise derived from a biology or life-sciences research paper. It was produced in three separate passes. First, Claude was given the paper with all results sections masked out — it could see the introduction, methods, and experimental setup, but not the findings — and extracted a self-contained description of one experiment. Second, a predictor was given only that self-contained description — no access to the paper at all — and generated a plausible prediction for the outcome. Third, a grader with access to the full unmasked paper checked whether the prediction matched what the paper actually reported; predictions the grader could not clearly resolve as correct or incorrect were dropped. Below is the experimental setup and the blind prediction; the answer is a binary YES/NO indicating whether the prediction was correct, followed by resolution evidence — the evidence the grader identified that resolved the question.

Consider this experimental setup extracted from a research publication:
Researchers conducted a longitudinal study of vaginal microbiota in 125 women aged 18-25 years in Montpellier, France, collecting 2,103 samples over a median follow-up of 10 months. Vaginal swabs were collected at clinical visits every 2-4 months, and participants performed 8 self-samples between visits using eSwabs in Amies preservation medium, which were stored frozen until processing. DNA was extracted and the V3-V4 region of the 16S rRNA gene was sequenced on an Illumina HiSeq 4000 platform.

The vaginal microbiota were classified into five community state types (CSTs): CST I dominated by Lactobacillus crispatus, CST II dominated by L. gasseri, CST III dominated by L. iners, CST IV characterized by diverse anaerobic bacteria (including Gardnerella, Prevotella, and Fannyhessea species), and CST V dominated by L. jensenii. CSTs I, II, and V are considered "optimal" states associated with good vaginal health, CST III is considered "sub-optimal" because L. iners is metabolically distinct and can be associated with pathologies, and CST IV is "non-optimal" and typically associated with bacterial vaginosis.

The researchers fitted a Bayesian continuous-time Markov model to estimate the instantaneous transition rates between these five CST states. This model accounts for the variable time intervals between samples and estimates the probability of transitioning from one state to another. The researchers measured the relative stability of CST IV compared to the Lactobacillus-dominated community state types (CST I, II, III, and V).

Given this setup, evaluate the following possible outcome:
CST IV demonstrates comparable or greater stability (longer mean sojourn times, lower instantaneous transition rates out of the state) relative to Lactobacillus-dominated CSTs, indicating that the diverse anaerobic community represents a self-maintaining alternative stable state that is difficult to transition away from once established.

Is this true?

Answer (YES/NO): NO